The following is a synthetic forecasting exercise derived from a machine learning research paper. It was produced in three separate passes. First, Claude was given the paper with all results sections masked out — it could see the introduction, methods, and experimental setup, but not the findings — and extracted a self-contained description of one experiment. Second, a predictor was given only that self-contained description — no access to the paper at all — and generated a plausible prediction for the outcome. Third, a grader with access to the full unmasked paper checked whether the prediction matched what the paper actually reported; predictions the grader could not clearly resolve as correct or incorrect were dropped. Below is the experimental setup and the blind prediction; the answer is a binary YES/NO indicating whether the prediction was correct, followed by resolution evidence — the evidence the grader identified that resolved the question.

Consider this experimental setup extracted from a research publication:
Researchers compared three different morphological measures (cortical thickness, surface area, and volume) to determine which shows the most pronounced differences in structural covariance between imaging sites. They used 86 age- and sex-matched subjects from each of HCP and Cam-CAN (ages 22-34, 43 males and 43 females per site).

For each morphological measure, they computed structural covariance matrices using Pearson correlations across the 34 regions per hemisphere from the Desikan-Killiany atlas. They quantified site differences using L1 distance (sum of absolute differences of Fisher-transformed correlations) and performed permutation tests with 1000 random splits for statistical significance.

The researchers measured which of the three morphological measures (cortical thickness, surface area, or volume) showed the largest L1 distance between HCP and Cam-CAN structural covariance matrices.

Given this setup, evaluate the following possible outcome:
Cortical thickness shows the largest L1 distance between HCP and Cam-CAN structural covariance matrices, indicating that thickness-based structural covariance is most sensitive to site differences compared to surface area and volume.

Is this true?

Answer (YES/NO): YES